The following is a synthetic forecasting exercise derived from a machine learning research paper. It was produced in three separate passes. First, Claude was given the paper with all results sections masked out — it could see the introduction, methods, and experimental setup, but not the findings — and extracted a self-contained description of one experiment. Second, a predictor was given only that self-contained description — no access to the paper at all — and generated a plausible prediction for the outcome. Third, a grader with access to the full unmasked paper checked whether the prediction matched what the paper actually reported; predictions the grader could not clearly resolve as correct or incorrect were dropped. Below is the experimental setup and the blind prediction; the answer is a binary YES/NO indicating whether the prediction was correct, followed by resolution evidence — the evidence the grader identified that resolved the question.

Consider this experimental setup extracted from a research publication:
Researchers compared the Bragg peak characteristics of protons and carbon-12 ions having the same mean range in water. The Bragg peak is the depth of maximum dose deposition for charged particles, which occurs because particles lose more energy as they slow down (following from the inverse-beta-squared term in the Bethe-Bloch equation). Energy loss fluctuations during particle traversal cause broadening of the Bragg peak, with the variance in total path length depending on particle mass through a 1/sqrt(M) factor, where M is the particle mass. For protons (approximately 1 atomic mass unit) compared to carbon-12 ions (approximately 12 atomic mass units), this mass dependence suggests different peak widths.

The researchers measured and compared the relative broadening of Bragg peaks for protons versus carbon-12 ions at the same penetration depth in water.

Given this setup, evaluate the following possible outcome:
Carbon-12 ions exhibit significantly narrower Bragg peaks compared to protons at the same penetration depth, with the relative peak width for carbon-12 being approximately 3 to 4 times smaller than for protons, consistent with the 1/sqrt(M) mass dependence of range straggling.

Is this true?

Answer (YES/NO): YES